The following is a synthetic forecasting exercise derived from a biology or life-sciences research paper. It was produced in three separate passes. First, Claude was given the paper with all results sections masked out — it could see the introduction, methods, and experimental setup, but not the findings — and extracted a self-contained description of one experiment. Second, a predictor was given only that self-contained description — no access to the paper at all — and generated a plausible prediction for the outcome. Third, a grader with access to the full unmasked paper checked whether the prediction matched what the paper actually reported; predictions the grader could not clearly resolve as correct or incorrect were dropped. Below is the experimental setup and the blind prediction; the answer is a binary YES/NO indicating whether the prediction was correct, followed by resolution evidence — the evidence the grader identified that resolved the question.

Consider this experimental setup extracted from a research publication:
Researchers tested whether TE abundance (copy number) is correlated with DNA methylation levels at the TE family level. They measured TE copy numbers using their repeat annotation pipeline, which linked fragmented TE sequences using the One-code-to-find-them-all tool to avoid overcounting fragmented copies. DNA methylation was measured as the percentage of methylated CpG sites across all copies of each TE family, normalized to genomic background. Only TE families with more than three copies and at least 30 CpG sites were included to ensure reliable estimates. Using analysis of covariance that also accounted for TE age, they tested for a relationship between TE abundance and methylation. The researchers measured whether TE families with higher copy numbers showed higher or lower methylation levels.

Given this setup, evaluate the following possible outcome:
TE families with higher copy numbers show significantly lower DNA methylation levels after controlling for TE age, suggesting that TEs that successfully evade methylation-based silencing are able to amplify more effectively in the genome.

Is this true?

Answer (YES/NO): YES